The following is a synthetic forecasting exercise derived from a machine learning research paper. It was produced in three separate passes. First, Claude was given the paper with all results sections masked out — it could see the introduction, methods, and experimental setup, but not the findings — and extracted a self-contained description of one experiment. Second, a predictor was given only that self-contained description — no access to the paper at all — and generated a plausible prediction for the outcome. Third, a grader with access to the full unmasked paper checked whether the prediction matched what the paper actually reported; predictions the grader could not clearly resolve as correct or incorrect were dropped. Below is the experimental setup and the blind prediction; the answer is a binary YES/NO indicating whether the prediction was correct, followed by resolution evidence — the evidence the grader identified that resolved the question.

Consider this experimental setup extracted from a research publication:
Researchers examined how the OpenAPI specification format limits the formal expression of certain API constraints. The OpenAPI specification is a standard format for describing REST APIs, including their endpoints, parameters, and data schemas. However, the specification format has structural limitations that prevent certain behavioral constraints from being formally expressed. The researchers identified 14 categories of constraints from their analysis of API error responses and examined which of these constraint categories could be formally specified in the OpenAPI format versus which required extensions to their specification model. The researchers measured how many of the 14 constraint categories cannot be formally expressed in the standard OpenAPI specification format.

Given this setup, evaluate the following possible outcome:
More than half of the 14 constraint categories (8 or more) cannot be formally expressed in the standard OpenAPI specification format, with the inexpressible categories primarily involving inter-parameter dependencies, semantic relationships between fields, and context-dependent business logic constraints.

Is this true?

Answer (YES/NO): NO